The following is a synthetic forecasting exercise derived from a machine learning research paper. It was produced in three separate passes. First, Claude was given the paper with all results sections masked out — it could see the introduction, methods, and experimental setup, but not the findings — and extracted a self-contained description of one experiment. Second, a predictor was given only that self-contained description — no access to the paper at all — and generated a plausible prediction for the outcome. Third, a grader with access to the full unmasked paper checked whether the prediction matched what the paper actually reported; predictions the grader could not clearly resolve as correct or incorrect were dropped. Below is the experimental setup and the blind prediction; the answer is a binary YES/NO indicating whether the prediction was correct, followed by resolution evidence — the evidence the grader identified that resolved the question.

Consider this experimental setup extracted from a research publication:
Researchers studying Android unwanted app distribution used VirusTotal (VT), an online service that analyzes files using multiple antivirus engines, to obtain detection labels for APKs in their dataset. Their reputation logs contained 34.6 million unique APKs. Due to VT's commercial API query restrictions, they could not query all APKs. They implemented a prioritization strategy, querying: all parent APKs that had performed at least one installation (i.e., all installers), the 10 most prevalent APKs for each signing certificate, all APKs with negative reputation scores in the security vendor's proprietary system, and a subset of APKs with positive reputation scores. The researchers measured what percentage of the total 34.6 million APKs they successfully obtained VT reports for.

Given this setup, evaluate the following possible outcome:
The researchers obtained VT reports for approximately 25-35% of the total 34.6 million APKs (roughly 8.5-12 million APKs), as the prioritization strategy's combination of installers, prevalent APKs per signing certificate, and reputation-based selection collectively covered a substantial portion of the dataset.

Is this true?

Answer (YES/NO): NO